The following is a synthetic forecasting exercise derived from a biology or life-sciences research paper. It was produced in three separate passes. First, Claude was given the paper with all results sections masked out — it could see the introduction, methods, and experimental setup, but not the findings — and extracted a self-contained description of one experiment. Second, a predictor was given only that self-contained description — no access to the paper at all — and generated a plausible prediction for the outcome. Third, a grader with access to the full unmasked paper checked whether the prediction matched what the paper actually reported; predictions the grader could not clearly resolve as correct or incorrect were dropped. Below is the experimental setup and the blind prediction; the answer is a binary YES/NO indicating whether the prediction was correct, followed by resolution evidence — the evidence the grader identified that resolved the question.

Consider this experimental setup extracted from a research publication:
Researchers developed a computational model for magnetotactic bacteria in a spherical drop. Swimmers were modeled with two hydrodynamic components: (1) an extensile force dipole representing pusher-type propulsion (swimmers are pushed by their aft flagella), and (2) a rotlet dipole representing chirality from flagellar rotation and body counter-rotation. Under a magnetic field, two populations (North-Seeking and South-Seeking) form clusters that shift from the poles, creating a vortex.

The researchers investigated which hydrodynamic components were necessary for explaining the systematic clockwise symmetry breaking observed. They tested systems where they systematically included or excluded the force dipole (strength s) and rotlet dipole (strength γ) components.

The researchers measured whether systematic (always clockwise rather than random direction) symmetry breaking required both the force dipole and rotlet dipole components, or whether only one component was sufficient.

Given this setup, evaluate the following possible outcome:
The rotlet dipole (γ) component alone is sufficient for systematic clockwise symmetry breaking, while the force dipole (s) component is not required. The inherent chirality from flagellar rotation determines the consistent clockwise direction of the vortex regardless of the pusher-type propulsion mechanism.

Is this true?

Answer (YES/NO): NO